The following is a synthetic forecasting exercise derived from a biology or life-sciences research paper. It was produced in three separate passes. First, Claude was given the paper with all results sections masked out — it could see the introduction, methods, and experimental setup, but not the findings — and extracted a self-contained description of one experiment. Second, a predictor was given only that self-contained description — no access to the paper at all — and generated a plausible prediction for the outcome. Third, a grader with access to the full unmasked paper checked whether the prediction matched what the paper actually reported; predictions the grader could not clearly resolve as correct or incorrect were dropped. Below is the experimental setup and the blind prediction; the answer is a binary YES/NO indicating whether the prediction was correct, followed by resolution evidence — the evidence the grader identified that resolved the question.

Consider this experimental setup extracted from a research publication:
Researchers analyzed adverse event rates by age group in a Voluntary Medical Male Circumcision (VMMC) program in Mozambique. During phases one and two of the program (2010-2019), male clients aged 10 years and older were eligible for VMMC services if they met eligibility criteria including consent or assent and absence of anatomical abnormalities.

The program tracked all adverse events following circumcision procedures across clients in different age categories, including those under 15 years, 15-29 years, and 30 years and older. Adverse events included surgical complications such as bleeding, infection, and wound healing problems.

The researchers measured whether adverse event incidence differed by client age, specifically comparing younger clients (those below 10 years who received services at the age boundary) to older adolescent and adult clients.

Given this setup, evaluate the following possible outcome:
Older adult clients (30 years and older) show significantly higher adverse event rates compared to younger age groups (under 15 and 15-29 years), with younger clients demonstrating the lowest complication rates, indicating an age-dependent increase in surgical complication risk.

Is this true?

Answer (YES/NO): NO